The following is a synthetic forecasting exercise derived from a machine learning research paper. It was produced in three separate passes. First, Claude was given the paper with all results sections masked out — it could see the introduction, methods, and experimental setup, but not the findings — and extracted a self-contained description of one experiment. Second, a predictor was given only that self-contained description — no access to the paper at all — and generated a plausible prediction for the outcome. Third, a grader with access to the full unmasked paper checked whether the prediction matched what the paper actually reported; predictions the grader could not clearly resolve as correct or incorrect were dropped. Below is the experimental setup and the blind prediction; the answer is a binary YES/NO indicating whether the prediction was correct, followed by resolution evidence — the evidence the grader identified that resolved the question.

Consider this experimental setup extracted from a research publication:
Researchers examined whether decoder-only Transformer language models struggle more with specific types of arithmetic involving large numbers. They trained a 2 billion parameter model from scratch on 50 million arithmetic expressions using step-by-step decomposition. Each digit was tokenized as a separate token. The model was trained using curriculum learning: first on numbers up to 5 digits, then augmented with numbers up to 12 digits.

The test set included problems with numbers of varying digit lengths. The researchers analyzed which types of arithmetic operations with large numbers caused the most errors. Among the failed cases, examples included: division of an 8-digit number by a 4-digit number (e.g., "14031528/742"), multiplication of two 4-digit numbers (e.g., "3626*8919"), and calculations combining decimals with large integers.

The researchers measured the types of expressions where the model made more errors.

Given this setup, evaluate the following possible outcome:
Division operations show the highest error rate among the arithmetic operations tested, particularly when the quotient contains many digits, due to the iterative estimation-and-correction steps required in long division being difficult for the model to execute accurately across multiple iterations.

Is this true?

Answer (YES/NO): NO